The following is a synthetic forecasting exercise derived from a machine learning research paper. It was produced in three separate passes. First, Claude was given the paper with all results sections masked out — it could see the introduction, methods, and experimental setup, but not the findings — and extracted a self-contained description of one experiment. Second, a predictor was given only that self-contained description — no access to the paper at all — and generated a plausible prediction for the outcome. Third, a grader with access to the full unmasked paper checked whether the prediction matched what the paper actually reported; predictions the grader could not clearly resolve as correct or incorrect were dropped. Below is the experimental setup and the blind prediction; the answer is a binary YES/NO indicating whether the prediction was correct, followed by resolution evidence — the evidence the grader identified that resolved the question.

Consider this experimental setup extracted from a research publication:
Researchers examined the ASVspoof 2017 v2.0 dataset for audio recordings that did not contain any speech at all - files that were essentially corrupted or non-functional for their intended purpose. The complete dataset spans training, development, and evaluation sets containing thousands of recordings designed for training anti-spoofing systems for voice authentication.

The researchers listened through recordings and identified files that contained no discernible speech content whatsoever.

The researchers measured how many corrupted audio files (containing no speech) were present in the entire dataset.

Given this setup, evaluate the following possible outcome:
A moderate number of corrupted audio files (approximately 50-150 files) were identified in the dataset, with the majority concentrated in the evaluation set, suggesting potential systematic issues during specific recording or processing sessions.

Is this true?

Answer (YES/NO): NO